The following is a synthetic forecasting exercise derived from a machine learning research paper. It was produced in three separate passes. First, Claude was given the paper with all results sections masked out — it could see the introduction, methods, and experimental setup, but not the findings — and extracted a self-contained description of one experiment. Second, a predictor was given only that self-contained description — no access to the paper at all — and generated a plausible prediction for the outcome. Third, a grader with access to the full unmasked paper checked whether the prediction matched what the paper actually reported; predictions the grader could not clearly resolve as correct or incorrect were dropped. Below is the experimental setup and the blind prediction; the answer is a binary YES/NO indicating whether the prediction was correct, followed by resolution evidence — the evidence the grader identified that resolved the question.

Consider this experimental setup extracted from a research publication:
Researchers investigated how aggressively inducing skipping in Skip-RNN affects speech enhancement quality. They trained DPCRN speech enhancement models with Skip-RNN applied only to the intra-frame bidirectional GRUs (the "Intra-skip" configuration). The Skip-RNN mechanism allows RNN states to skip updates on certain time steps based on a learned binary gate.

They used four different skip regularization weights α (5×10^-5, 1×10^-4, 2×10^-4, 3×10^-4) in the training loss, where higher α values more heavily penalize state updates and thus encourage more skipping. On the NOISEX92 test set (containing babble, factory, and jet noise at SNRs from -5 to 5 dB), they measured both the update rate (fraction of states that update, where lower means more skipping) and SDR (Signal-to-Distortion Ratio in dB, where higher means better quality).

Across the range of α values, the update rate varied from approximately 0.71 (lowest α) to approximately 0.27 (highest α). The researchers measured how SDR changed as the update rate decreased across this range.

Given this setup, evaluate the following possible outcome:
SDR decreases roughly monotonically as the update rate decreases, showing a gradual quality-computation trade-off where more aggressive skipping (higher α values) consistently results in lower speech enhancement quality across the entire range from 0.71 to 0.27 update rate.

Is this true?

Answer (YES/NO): YES